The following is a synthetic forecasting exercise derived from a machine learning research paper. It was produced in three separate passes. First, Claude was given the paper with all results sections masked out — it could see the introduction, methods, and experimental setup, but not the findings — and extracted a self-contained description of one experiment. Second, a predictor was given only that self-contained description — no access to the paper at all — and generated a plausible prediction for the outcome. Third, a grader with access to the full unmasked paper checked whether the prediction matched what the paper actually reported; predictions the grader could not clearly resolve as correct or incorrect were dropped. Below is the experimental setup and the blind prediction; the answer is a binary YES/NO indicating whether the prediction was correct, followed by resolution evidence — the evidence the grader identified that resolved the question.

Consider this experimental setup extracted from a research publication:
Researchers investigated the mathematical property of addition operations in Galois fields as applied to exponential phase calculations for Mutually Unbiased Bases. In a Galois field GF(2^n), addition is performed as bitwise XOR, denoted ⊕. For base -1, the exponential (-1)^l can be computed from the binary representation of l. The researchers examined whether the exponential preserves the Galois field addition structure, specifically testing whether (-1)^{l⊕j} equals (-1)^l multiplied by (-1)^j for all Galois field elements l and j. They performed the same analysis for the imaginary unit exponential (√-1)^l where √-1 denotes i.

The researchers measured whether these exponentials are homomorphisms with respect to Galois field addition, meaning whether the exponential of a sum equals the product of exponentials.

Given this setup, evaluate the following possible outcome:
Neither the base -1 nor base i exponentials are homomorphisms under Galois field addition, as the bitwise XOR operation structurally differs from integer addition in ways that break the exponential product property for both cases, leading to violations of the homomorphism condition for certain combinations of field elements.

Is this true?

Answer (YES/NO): NO